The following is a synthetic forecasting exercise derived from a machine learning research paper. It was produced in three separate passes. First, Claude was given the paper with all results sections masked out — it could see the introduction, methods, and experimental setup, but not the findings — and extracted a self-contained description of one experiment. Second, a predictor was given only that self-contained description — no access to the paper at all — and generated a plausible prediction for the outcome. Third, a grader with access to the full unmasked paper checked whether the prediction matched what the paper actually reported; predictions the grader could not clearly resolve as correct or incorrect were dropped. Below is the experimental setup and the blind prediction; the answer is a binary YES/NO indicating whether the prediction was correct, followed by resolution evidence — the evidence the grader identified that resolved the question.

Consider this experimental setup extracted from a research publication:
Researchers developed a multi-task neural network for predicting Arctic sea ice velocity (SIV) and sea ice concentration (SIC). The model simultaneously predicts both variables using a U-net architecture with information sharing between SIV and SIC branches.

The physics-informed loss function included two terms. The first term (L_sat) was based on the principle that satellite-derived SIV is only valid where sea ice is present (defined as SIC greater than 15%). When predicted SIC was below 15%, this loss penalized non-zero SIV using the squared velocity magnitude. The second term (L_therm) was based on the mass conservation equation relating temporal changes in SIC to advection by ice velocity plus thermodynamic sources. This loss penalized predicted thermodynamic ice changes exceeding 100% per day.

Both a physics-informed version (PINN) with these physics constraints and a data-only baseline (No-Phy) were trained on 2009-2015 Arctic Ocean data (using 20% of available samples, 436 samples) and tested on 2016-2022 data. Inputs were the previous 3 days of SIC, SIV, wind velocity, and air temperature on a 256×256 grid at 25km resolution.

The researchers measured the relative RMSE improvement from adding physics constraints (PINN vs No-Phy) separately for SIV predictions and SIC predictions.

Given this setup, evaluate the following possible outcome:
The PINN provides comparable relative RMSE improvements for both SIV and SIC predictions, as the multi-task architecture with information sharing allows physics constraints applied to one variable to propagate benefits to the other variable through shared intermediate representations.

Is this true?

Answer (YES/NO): NO